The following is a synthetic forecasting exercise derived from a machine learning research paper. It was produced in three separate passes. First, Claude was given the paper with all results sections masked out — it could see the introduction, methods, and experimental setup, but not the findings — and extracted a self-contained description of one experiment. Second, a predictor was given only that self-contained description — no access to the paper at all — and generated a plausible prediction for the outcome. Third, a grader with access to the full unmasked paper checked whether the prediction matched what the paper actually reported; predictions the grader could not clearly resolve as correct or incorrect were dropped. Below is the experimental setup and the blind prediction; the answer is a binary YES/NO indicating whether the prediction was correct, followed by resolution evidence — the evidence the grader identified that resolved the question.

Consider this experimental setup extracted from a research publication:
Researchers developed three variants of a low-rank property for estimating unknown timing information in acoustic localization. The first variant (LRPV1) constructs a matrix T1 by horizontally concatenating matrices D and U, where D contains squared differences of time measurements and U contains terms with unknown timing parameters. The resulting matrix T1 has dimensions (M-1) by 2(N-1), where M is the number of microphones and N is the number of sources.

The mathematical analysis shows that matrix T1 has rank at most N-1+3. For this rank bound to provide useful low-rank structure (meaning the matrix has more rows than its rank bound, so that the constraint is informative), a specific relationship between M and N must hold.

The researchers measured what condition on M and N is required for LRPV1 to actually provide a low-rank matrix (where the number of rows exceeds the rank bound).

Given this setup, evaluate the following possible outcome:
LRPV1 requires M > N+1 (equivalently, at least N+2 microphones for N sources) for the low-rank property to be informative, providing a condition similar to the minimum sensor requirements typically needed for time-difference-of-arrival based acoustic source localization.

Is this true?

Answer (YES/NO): NO